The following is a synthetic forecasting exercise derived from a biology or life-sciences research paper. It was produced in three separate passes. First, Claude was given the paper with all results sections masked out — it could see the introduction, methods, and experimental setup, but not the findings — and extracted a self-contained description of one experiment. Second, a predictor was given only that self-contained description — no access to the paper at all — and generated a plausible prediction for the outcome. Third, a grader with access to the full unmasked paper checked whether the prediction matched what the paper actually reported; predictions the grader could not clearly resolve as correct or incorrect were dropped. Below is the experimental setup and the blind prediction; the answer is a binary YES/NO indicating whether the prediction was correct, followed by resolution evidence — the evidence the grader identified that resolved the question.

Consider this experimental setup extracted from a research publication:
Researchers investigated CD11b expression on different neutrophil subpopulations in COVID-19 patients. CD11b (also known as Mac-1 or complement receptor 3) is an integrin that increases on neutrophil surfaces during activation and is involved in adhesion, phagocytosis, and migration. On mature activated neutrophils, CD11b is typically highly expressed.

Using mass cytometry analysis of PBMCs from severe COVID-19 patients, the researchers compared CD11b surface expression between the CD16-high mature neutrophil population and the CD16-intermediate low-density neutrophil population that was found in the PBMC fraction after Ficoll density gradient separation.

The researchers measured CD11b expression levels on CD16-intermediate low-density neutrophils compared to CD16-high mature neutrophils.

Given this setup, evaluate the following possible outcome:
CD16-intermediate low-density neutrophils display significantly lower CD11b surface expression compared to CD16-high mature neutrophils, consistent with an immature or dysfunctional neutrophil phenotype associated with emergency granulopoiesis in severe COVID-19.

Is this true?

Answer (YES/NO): YES